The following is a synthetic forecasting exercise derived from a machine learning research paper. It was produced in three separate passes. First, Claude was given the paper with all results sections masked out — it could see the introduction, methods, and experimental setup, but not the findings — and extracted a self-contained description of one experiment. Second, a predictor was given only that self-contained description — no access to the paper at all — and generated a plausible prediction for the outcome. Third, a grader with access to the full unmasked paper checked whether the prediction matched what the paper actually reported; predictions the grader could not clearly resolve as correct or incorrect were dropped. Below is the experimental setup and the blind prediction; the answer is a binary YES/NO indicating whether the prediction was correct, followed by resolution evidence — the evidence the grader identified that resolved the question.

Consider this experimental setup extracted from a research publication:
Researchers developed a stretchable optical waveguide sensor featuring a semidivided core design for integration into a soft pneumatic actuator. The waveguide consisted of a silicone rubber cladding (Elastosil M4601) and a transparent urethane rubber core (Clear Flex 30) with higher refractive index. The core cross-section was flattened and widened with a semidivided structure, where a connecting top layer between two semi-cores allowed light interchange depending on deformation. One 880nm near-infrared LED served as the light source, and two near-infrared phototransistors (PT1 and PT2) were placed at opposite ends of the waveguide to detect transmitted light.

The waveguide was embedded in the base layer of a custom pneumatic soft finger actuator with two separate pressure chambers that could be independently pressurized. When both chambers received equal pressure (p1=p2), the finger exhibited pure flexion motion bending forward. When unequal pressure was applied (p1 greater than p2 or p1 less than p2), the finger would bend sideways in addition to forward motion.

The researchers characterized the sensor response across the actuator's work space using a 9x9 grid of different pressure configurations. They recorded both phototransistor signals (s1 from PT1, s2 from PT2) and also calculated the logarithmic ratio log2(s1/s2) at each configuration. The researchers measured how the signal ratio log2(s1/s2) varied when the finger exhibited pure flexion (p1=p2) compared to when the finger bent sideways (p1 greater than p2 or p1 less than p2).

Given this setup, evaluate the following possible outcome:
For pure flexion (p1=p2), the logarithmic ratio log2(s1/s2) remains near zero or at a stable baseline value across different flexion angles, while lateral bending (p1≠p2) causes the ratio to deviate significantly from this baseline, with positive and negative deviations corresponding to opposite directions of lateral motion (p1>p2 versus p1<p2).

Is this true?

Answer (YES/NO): YES